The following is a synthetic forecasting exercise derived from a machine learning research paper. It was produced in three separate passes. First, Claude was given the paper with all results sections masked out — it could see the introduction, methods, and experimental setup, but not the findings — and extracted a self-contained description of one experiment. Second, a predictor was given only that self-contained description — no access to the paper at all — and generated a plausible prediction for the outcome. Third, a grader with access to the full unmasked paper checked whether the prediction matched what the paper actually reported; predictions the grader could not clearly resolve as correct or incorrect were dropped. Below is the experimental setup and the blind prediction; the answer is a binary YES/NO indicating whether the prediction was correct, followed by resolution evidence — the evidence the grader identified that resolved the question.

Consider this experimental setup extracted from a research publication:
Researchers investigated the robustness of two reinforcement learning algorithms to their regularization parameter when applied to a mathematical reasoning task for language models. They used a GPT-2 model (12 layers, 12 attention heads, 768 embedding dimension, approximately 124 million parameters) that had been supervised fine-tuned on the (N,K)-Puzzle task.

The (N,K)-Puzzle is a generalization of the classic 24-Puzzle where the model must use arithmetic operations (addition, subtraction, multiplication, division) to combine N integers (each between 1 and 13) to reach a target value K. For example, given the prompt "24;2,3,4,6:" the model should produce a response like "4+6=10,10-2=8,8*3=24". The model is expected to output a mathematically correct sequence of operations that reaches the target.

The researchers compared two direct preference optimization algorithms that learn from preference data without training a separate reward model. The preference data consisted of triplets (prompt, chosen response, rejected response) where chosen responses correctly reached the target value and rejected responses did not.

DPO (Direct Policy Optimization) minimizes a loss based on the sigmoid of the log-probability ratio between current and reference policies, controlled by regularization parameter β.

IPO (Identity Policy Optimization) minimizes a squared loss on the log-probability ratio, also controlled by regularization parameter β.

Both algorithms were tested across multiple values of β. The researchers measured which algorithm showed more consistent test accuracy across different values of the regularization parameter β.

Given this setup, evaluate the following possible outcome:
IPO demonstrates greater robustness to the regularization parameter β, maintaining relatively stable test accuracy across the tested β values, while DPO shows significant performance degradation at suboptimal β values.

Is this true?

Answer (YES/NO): YES